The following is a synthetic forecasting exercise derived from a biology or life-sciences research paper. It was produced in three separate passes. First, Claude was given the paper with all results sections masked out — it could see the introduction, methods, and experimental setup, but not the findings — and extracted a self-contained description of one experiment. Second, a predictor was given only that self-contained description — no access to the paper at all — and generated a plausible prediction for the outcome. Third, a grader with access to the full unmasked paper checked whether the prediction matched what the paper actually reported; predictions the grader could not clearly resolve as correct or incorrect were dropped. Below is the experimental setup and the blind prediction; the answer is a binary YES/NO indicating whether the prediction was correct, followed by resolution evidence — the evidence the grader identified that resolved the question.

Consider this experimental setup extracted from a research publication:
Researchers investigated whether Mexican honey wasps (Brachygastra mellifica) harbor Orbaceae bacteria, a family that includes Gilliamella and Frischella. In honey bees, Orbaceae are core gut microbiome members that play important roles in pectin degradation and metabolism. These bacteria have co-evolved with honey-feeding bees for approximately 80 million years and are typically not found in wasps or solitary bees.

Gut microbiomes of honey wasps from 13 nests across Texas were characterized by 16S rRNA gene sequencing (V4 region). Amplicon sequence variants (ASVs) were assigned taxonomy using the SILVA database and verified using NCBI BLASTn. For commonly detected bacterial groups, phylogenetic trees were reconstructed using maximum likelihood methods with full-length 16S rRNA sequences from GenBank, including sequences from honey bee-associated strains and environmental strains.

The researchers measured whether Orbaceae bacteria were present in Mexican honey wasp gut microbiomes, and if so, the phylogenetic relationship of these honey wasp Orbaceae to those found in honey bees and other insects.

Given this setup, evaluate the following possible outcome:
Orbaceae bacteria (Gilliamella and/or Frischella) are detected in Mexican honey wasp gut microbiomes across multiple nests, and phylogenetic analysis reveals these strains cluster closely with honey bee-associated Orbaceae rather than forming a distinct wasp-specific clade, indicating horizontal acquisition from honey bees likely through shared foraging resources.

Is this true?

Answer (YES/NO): NO